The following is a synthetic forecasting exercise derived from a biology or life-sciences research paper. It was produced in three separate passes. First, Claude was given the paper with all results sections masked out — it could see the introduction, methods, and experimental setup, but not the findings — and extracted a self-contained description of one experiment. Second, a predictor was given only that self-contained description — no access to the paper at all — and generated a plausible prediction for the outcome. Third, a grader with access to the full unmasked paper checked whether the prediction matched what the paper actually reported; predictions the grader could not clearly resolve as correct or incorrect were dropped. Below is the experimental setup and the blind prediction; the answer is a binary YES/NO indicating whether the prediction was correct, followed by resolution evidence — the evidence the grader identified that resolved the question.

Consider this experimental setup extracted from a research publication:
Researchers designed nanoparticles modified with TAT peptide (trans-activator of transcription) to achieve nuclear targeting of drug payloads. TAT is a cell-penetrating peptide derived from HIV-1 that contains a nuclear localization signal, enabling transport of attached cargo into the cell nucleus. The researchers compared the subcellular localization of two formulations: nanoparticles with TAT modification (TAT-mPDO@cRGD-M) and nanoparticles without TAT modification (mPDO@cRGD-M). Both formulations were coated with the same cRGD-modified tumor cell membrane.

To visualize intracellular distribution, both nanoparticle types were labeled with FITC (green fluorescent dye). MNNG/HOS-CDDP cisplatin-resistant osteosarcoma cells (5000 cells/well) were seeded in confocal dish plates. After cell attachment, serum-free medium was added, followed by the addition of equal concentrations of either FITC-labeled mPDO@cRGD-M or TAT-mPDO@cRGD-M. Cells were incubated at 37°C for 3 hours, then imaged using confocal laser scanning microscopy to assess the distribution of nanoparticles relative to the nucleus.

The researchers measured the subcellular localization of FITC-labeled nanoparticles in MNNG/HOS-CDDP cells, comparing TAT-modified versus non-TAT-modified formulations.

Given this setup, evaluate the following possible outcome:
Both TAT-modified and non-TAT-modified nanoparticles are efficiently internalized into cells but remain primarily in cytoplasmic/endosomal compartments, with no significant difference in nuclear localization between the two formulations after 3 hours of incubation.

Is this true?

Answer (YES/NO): NO